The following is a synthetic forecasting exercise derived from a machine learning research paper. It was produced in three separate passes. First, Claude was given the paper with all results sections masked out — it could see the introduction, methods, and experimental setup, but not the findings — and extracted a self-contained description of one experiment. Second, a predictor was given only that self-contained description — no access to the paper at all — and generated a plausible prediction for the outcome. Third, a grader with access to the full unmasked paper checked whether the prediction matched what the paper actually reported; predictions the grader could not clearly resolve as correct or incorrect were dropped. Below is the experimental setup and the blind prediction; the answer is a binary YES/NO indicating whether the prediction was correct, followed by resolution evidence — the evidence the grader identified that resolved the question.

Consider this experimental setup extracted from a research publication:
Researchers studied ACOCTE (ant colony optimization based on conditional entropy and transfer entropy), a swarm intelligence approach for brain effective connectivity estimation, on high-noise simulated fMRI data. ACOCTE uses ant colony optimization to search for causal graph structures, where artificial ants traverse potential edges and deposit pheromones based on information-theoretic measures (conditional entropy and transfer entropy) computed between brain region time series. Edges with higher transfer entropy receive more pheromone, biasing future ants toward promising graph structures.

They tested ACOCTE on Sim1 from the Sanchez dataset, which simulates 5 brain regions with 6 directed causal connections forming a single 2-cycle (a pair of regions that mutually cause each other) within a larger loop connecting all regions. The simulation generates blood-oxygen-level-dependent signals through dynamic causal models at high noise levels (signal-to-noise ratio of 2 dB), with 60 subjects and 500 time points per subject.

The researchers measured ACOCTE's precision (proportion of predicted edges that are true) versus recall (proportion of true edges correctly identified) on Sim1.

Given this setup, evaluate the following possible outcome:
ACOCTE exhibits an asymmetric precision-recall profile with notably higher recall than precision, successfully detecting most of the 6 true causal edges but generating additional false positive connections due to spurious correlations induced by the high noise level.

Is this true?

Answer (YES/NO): NO